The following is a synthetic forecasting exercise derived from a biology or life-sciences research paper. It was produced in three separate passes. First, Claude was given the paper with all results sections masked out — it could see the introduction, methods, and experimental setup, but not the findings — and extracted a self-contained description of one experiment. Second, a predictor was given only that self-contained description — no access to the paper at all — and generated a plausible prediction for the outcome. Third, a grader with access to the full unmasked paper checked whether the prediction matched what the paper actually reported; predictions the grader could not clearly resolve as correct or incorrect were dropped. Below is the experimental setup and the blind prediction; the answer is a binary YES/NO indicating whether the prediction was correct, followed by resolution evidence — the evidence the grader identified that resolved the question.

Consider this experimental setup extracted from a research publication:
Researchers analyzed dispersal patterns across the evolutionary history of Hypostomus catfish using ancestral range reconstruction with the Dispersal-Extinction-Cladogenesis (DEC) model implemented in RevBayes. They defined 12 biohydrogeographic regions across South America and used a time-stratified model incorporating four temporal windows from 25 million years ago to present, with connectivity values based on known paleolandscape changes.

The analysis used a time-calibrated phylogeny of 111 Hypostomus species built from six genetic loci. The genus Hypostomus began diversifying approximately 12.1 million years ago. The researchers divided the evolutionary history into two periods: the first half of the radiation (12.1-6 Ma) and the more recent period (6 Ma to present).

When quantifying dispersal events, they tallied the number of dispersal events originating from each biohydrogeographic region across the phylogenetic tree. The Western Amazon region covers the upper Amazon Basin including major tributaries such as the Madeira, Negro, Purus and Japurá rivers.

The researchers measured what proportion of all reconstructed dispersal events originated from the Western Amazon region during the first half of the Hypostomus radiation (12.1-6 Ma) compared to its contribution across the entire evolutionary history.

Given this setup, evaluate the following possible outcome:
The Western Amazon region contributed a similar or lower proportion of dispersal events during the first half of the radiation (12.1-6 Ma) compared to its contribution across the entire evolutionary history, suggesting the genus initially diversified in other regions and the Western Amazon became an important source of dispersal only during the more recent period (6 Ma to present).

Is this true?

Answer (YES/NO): NO